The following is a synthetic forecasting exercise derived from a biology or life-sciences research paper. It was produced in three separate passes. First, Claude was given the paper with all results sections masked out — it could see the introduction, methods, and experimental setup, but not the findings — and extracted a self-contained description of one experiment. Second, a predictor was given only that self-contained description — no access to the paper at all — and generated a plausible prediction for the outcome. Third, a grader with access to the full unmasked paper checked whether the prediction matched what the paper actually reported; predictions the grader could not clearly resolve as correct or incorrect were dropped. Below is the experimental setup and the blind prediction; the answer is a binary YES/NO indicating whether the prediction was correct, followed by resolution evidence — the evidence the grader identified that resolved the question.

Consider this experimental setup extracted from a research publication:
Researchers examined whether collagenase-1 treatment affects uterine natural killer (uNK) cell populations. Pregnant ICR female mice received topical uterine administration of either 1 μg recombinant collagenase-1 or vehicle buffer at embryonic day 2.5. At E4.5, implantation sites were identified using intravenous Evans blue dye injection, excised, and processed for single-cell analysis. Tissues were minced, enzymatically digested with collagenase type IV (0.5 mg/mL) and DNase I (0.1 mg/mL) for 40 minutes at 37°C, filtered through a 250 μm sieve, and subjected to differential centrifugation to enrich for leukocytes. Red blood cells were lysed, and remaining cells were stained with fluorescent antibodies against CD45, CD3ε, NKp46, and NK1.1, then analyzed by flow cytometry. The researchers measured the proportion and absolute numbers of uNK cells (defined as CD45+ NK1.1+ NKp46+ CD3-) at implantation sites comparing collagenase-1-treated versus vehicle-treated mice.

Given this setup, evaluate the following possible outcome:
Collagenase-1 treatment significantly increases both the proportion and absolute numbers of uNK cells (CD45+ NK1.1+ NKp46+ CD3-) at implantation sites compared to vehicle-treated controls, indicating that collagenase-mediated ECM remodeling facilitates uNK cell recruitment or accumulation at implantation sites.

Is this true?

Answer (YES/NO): NO